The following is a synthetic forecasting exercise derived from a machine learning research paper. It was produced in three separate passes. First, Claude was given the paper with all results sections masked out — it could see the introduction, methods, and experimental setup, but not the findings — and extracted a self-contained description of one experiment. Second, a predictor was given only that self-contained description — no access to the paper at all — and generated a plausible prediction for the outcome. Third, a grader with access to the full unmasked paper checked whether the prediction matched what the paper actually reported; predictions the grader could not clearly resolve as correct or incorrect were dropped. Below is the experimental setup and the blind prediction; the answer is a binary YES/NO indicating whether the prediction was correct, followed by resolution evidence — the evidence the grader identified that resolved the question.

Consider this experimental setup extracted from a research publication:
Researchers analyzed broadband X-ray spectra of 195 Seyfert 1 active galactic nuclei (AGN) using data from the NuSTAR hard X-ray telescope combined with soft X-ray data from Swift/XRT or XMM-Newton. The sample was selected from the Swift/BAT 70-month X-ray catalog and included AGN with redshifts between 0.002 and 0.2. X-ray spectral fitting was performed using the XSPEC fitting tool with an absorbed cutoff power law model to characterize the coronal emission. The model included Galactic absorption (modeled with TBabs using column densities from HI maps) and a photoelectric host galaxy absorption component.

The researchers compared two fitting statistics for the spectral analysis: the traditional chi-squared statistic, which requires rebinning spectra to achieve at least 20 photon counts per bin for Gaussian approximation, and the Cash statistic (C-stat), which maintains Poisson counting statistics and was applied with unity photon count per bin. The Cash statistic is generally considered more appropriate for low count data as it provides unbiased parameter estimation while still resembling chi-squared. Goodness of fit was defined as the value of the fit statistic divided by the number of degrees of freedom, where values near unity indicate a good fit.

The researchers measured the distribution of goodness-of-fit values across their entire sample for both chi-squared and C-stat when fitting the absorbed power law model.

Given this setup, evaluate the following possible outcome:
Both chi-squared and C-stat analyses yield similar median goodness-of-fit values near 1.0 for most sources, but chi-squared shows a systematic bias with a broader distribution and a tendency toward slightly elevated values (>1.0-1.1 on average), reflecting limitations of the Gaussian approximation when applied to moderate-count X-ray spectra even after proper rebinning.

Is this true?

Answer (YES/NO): NO